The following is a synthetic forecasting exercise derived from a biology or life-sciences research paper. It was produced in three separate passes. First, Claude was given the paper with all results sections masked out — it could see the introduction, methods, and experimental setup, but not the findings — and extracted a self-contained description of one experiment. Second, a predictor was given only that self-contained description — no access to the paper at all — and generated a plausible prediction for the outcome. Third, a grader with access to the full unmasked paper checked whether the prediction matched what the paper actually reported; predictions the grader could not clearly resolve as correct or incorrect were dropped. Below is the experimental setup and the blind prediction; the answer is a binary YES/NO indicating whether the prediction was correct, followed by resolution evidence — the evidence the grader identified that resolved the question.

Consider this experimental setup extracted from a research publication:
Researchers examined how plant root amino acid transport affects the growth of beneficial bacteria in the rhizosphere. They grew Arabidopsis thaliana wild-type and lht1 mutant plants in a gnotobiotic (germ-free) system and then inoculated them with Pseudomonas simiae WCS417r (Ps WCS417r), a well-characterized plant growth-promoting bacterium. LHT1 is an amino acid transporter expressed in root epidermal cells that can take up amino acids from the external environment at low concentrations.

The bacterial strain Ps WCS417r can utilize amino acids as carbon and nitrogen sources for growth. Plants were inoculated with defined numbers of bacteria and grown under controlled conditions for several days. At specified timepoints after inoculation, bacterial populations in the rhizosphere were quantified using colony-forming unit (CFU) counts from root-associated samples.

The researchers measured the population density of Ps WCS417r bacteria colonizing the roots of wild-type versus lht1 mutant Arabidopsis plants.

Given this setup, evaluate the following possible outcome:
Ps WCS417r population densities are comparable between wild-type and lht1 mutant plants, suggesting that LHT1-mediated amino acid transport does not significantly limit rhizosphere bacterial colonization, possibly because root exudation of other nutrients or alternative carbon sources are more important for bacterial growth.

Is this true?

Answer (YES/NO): NO